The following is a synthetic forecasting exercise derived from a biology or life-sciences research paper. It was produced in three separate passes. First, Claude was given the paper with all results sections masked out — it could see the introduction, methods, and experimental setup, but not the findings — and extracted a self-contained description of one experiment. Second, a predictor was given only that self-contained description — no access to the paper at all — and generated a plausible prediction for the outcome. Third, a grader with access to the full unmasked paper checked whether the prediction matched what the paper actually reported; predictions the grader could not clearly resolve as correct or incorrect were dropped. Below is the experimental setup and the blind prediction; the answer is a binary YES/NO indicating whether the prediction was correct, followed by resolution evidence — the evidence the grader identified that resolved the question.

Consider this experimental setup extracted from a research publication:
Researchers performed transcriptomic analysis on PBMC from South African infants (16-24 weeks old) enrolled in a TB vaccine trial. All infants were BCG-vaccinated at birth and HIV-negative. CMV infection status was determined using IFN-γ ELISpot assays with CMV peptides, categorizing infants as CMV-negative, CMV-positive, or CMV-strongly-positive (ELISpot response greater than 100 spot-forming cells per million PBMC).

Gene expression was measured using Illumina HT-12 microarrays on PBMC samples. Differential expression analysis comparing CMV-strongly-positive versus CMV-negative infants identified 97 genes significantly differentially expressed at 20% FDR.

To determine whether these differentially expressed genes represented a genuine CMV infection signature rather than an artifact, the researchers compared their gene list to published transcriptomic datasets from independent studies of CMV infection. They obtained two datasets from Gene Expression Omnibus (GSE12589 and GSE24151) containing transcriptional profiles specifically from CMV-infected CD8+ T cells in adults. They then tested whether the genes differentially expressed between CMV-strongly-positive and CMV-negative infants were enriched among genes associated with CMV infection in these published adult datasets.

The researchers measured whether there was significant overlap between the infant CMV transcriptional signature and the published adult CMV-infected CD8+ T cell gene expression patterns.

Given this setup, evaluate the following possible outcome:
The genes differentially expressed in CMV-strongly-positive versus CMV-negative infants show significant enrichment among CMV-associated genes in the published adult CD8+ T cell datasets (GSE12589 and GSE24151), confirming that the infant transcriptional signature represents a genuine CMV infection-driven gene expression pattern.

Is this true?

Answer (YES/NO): YES